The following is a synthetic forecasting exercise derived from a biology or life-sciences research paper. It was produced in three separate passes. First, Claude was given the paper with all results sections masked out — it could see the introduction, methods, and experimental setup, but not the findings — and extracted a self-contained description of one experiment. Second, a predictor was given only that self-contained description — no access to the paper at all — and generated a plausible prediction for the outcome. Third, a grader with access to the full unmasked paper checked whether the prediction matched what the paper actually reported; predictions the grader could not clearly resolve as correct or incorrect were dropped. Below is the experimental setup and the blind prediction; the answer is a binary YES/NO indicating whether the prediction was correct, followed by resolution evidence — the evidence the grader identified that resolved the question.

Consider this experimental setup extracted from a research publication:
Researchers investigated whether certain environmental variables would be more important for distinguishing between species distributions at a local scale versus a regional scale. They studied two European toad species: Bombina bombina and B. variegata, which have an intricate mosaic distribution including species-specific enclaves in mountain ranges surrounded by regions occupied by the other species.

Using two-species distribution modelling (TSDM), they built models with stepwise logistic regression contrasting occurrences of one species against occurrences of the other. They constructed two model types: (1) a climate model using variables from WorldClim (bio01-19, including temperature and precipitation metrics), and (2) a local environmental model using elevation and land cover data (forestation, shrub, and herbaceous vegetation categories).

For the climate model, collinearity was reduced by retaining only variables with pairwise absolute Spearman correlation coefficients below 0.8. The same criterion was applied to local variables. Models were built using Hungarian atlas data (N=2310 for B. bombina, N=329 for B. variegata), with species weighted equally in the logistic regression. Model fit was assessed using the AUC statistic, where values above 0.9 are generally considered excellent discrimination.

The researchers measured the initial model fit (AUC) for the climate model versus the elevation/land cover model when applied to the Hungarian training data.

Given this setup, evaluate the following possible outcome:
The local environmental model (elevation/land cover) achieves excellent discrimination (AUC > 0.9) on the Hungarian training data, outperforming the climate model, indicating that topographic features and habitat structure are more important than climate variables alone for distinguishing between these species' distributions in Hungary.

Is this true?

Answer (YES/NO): NO